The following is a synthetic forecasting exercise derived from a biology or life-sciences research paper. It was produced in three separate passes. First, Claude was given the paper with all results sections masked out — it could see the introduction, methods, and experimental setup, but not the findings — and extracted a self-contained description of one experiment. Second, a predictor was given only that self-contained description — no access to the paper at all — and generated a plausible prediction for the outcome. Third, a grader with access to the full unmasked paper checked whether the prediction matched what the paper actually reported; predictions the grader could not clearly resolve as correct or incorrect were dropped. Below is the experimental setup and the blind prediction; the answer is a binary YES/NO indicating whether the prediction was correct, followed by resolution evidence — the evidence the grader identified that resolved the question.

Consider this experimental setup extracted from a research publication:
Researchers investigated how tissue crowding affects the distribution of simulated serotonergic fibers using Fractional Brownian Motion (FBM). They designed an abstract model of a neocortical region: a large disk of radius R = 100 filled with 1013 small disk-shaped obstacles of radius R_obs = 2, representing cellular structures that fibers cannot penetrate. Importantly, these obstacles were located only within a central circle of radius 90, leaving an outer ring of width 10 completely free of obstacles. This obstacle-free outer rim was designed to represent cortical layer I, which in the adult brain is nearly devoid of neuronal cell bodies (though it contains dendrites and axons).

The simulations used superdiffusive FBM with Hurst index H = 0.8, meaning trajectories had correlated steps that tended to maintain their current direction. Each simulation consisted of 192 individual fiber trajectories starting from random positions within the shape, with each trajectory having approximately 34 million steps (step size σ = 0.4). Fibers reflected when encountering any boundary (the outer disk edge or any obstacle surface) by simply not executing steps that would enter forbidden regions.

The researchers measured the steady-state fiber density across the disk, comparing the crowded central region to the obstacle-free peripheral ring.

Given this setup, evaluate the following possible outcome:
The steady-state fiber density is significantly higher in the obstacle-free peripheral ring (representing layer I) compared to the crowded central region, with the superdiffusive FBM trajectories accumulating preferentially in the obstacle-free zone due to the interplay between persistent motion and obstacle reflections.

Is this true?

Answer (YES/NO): NO